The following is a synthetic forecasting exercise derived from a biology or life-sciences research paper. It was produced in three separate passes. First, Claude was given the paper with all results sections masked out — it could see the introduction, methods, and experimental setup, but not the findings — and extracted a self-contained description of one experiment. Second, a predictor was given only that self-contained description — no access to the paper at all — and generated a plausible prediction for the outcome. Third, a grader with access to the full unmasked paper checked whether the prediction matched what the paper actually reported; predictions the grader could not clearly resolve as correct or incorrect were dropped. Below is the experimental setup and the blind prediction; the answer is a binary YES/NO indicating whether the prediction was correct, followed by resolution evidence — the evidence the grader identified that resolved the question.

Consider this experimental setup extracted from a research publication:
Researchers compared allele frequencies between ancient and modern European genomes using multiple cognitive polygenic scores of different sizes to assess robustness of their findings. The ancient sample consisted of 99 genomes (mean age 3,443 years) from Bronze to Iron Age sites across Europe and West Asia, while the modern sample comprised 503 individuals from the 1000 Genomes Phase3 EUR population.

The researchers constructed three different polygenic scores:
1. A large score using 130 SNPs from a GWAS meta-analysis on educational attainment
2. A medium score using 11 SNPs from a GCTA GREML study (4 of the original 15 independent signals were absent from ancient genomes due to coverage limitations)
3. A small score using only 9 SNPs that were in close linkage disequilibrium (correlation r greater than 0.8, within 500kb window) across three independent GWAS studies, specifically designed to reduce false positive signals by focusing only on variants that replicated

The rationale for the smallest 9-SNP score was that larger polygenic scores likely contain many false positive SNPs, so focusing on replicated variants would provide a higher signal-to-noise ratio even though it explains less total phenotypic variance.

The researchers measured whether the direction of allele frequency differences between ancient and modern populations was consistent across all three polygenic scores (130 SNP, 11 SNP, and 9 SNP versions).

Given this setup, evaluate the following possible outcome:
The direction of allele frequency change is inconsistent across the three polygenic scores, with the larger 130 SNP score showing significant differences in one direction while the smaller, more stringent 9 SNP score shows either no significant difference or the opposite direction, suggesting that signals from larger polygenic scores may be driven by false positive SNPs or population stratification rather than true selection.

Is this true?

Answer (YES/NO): NO